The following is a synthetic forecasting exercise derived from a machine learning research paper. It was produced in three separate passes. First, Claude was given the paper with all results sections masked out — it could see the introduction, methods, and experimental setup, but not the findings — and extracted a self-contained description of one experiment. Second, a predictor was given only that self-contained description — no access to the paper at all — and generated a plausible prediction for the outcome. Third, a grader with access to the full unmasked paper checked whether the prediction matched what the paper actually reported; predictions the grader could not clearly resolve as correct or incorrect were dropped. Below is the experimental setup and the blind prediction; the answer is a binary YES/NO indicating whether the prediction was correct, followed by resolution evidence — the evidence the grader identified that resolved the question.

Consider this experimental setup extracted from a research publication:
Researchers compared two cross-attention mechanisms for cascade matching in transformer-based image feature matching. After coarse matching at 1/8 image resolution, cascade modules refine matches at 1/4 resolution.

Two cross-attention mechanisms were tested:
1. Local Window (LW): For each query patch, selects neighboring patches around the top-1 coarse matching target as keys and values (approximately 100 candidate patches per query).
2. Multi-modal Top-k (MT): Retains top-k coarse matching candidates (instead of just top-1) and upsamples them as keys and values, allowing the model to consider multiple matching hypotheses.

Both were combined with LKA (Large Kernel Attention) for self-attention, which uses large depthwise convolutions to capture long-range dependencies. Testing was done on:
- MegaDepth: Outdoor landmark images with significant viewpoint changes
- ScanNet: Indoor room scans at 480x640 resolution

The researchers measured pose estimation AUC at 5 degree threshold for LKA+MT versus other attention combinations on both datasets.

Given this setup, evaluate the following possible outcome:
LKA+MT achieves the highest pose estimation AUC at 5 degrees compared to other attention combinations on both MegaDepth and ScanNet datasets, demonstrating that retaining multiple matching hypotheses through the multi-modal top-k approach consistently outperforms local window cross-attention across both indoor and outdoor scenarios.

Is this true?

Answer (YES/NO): NO